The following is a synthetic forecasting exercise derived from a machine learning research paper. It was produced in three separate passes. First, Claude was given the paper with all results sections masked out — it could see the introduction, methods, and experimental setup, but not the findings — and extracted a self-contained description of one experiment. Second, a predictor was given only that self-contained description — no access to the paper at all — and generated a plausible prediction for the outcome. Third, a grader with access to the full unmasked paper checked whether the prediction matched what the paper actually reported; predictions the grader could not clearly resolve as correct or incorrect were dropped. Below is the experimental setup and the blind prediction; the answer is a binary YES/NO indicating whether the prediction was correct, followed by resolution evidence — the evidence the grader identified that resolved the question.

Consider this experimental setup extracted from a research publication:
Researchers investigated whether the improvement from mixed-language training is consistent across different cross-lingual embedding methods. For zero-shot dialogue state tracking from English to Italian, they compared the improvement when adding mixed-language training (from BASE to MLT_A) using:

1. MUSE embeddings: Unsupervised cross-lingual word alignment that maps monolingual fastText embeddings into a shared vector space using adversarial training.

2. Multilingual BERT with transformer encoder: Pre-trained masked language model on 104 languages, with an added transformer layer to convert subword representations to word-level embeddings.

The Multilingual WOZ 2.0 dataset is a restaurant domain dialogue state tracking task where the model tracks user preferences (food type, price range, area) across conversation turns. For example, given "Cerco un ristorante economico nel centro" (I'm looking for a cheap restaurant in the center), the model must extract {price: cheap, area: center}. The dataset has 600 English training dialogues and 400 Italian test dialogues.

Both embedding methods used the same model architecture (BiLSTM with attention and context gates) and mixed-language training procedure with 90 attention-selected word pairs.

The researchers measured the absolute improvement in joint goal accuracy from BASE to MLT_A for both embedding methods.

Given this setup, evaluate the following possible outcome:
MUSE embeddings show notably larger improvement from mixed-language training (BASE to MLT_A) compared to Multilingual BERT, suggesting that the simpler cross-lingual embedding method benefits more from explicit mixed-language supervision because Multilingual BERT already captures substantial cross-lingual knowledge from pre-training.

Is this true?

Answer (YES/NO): NO